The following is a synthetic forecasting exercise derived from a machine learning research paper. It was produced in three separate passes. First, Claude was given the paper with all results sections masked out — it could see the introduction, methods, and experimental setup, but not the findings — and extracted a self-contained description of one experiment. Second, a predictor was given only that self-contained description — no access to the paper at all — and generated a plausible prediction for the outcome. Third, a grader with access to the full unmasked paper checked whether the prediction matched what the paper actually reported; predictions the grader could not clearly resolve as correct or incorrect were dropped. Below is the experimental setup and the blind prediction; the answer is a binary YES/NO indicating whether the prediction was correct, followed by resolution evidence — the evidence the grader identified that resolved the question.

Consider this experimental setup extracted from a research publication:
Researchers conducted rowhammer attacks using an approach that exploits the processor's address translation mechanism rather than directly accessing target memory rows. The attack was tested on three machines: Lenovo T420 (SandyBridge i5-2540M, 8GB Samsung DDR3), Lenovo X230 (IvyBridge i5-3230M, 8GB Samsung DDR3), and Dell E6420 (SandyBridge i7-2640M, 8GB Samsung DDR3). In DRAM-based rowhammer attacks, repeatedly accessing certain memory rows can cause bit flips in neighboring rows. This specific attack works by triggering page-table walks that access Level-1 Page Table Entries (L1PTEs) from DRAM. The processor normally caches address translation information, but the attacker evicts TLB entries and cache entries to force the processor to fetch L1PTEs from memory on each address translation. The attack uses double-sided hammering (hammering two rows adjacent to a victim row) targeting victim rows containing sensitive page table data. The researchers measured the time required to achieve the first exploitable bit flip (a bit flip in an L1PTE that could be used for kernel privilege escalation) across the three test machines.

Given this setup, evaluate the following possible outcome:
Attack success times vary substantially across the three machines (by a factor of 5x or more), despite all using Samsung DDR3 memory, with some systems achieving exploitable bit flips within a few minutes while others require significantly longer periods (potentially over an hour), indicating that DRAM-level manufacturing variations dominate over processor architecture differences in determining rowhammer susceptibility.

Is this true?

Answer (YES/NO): NO